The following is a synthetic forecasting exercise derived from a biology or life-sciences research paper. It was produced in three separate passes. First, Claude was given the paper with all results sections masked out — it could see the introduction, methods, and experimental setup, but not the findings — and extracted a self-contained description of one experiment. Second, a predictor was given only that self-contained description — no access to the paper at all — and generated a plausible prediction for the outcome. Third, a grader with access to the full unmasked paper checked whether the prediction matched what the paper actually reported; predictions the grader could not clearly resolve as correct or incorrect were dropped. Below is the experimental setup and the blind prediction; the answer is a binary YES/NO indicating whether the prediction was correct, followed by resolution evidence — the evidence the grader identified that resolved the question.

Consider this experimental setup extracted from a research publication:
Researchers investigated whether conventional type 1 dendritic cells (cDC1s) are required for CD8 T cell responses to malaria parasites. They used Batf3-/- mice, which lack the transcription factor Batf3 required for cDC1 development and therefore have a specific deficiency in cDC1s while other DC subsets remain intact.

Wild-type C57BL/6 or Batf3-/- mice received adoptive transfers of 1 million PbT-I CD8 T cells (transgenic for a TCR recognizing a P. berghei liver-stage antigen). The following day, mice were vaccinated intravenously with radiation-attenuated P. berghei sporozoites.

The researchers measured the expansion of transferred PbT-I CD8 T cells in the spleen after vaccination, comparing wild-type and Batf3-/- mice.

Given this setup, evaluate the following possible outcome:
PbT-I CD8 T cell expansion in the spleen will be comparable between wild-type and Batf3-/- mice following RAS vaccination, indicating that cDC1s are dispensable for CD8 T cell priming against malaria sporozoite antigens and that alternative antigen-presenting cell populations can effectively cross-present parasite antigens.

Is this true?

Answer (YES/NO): NO